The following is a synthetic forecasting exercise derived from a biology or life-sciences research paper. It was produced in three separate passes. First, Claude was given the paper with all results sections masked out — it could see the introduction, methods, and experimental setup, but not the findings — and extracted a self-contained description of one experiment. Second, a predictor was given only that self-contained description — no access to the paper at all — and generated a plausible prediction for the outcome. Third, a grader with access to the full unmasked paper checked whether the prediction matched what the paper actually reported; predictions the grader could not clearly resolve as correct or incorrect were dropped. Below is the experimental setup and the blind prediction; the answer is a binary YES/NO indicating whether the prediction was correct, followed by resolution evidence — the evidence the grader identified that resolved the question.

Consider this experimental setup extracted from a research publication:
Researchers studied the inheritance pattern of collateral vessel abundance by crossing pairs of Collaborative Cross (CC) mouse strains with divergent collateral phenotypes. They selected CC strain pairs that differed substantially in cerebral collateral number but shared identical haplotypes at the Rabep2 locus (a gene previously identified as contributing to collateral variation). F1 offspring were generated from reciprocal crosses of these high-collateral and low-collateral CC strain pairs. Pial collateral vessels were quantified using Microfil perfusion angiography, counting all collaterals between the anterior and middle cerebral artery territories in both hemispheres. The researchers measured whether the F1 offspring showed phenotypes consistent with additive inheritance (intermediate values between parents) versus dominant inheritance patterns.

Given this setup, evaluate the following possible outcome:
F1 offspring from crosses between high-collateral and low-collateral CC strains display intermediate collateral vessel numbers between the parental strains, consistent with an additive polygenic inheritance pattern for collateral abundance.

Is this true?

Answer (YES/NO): YES